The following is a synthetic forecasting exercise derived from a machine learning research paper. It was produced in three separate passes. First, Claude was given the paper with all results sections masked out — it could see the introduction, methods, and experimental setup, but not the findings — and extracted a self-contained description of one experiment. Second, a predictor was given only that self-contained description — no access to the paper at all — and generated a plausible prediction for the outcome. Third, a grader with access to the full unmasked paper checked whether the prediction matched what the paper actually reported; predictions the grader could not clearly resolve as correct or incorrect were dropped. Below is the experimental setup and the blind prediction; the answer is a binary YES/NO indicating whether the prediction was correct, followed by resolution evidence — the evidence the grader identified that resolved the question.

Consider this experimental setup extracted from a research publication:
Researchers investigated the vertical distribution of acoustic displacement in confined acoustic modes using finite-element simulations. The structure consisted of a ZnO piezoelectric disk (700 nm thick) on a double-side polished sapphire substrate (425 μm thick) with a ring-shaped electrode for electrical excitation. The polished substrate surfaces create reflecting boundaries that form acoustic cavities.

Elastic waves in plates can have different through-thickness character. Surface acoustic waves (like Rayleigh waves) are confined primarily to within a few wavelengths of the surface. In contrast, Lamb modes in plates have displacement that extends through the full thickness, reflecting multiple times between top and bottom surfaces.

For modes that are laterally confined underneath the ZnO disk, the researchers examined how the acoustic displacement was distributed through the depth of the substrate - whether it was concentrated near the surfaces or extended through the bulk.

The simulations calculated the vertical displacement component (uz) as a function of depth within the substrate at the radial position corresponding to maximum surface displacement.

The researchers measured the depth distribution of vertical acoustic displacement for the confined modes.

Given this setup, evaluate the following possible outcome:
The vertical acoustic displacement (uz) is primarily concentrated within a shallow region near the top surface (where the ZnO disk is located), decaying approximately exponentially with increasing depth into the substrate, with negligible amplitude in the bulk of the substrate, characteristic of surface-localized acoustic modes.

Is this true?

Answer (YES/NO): NO